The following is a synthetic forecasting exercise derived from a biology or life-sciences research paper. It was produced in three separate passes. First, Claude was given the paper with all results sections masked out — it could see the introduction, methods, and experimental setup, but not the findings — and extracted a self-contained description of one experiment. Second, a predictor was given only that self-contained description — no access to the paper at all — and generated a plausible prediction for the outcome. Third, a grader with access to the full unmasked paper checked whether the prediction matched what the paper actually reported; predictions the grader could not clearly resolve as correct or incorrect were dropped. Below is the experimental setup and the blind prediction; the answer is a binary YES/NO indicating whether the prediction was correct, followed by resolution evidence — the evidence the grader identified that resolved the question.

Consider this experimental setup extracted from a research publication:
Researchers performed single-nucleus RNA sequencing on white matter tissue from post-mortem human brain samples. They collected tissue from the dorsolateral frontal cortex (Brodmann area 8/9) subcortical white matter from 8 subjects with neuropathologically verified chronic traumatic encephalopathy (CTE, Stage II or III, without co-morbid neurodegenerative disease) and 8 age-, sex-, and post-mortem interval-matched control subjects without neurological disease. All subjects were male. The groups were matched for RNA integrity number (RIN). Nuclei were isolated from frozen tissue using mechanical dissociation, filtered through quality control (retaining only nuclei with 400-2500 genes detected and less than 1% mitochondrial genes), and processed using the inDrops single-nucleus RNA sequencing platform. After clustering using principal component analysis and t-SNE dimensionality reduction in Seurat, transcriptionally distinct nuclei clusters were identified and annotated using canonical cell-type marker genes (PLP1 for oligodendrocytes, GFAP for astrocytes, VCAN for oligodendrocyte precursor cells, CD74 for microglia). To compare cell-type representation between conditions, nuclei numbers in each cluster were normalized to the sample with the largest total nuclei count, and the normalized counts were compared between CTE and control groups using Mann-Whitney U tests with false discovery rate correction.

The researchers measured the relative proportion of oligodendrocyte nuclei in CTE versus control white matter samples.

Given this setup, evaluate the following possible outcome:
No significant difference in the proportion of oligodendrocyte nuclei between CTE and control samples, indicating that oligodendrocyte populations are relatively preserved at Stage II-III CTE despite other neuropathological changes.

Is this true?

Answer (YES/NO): NO